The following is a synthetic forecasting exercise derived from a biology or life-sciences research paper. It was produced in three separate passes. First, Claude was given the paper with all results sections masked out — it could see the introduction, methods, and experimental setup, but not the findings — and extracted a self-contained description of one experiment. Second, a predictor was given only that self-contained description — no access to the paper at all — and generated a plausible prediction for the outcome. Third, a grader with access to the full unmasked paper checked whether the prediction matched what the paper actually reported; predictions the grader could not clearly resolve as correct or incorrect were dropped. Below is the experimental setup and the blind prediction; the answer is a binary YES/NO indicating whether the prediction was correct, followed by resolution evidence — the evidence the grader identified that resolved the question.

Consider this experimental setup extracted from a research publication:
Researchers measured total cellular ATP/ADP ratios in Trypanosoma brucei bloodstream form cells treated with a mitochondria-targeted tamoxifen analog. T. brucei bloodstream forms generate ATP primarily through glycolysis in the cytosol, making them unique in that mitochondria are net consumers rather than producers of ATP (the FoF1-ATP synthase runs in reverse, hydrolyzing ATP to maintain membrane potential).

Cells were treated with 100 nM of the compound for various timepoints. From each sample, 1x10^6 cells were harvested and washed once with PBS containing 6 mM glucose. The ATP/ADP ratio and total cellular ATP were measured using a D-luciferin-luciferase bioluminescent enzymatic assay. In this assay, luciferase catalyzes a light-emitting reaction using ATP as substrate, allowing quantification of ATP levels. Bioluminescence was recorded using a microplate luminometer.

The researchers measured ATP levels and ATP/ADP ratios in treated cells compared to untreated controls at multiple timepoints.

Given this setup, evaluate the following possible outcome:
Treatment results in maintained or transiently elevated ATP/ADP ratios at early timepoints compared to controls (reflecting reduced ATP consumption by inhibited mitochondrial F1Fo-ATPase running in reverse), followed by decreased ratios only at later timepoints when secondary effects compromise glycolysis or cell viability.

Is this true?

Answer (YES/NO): NO